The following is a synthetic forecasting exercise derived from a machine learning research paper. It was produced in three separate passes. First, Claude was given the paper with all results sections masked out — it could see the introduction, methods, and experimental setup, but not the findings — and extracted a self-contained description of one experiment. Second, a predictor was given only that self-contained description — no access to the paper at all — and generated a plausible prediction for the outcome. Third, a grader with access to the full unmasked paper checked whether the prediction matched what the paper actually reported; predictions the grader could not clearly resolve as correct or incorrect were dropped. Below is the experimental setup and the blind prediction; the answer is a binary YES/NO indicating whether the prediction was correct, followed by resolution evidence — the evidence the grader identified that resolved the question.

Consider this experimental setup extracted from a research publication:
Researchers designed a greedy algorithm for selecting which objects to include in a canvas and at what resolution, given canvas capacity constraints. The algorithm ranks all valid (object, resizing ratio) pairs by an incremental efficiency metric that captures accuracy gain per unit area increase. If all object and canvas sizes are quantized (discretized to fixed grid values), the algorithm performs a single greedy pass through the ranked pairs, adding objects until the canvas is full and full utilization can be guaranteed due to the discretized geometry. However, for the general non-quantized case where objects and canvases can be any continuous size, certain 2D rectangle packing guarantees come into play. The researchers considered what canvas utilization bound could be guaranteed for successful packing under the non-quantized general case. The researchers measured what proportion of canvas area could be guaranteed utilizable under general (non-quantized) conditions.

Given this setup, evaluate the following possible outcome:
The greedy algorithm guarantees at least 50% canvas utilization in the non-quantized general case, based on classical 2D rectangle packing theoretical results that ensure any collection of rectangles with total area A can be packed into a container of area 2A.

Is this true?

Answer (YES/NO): YES